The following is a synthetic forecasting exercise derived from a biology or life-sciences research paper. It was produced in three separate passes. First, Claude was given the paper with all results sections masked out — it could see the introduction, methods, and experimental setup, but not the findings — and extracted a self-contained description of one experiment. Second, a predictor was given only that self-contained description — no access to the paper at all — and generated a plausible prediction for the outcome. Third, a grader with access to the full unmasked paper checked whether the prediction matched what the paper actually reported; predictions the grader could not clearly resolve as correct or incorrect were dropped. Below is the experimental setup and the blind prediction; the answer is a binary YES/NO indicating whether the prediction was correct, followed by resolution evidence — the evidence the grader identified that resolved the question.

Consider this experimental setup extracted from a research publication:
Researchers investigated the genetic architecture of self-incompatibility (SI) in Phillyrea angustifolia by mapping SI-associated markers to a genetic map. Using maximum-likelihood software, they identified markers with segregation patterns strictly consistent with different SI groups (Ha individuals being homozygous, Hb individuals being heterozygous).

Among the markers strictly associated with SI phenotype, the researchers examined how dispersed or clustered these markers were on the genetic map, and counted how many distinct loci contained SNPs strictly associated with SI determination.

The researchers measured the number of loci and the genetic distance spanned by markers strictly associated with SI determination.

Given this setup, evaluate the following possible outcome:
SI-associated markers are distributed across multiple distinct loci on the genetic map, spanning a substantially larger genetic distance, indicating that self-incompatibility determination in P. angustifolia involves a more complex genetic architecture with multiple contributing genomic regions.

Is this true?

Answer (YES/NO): NO